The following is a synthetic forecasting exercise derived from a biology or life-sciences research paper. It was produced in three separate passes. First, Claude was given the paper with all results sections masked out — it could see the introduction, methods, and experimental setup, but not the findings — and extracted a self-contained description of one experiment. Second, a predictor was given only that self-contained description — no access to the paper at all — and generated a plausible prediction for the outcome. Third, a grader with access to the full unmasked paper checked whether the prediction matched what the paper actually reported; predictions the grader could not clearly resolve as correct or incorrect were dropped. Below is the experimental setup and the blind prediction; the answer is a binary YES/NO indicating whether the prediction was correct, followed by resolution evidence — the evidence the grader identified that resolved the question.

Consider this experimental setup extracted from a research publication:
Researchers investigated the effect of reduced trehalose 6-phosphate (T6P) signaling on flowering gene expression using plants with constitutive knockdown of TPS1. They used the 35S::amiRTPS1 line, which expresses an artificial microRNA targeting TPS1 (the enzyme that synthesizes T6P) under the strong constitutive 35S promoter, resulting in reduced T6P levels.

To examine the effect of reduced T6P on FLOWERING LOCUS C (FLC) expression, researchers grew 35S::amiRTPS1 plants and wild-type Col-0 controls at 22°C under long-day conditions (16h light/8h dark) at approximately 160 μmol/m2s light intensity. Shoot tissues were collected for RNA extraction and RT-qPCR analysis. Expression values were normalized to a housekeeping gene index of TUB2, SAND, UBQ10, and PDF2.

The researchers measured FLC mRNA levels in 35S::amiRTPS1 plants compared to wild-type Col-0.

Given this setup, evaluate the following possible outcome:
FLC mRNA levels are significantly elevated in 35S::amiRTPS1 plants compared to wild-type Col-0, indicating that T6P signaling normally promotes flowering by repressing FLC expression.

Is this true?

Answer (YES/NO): YES